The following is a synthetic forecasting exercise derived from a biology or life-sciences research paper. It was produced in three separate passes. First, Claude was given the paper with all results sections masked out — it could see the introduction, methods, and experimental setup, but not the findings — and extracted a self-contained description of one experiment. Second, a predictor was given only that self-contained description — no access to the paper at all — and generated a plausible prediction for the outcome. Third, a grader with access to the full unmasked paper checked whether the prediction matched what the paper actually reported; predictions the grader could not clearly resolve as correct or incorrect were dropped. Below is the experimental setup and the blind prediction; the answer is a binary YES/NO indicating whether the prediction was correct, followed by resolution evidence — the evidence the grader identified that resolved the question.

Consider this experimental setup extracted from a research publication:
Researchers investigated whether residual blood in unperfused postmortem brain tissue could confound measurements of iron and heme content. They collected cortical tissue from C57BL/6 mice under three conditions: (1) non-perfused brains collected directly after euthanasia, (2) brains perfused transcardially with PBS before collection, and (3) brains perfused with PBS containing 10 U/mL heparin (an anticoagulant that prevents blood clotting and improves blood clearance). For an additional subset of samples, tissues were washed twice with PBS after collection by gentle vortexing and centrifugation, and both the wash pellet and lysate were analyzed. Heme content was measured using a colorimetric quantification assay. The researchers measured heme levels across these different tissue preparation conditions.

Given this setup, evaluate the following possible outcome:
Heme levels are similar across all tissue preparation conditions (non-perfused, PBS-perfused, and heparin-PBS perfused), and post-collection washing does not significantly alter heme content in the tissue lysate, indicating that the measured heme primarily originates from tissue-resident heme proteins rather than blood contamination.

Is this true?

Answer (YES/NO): NO